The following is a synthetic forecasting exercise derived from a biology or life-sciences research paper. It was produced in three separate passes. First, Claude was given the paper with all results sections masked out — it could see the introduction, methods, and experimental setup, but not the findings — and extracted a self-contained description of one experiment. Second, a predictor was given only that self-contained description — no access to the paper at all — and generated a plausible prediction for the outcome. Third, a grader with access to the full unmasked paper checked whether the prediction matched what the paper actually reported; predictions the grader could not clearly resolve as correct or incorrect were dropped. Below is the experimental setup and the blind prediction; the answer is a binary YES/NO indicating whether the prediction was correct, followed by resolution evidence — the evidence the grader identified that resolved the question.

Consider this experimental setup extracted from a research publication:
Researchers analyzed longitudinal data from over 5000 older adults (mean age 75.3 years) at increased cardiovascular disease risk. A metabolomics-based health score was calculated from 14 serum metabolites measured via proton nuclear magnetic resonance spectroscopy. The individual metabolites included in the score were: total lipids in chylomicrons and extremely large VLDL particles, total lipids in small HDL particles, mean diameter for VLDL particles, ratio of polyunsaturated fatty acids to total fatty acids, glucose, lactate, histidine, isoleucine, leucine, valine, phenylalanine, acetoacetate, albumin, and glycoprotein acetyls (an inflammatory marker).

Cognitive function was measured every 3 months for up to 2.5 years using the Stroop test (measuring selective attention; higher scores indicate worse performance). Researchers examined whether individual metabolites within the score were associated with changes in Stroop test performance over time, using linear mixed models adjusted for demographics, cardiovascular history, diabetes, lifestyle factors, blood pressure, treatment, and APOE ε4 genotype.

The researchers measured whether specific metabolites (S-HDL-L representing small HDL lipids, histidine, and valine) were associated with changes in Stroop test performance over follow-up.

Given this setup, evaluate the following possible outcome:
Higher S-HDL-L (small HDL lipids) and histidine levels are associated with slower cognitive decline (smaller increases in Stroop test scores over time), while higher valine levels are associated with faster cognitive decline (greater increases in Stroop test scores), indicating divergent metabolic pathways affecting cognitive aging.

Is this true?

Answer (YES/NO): NO